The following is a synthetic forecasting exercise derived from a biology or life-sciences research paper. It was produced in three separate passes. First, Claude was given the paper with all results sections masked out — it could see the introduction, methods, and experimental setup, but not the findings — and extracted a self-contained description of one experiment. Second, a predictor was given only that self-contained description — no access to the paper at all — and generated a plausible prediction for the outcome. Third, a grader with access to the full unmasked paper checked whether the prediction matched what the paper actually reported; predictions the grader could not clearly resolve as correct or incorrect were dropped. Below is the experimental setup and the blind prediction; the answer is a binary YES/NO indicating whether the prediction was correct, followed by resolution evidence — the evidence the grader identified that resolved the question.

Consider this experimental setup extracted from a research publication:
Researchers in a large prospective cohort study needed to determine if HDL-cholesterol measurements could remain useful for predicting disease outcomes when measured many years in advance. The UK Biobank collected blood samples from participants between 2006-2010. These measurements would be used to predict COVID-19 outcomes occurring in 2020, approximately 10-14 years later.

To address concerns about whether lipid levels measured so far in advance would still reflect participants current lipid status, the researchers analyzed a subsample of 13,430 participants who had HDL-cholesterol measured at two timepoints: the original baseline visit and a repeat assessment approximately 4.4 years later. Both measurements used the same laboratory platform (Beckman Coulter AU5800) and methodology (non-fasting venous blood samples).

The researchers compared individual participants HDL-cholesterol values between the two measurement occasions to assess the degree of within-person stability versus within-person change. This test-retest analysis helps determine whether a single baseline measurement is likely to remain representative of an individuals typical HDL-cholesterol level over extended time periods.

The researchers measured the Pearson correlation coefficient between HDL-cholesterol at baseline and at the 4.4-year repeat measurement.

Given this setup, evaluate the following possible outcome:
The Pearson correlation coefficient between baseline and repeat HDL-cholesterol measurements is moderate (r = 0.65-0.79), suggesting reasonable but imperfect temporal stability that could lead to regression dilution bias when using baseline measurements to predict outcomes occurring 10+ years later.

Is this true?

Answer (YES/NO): NO